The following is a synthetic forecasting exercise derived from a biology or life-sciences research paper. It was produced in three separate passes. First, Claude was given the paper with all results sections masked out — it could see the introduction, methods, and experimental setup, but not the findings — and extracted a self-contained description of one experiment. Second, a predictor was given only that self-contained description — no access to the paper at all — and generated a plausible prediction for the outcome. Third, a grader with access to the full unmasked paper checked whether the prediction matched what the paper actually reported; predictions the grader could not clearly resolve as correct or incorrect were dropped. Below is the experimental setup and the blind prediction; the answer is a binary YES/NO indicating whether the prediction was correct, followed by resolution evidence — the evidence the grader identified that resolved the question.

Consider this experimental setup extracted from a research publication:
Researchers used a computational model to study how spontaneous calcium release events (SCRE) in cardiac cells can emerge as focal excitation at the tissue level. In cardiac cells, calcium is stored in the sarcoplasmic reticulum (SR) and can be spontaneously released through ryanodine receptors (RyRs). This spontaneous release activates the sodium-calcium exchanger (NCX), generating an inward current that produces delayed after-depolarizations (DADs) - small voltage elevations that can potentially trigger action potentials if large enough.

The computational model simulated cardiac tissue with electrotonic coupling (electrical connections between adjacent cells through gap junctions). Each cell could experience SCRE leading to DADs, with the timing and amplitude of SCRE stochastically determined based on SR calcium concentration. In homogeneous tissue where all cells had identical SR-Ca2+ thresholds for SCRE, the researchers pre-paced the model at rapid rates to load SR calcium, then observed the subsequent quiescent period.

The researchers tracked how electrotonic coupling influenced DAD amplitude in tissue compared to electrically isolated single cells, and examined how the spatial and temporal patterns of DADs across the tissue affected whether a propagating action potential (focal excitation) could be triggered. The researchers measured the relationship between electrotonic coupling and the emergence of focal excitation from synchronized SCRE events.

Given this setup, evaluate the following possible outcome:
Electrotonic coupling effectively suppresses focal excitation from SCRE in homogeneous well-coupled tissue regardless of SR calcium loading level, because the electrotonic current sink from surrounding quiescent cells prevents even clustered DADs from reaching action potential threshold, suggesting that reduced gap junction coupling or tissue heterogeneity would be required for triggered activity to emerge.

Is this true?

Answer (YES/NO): NO